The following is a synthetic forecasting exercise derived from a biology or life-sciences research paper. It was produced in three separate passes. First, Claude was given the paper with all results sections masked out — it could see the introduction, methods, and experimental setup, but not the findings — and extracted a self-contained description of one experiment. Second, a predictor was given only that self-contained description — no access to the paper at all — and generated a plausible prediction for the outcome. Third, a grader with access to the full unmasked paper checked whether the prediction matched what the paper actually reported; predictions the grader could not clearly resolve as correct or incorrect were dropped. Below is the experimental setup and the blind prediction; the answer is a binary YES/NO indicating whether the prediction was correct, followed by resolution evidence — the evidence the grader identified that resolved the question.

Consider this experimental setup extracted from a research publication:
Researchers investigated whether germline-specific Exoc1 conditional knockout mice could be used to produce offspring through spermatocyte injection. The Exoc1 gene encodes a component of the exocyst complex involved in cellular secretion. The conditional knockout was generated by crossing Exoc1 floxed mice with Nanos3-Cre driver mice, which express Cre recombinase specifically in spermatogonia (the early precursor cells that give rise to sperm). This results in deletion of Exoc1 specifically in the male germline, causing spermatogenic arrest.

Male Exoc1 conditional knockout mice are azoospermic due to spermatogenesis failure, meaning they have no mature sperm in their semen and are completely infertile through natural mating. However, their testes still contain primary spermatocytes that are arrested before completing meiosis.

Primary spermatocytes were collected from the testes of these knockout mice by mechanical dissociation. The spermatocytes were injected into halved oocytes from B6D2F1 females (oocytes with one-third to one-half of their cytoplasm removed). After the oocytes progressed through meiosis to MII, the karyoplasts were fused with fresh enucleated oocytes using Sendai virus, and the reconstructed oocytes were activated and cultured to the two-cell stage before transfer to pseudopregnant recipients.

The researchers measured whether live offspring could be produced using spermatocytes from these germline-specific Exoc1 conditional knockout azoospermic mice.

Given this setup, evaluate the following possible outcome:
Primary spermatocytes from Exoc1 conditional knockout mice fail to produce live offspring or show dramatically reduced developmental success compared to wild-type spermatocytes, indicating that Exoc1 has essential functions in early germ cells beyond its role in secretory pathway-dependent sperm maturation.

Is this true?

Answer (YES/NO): NO